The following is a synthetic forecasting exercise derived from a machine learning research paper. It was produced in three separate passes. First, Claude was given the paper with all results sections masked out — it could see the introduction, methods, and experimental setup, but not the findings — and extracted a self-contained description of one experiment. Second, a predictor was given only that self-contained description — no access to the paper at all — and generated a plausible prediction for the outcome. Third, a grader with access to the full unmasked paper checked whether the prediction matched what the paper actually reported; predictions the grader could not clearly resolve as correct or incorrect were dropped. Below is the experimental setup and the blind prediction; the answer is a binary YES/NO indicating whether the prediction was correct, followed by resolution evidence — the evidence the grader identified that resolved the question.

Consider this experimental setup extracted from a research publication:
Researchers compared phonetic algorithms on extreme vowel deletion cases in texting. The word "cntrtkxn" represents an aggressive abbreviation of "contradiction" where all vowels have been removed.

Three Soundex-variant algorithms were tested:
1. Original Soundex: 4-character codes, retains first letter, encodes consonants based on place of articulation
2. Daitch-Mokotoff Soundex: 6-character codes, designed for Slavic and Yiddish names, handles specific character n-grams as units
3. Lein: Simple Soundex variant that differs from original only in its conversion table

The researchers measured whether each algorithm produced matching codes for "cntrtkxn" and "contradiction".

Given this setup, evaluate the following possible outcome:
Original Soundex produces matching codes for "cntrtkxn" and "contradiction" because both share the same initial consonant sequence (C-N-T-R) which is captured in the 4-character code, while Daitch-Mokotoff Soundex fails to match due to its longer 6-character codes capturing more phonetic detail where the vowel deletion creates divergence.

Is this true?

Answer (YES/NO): YES